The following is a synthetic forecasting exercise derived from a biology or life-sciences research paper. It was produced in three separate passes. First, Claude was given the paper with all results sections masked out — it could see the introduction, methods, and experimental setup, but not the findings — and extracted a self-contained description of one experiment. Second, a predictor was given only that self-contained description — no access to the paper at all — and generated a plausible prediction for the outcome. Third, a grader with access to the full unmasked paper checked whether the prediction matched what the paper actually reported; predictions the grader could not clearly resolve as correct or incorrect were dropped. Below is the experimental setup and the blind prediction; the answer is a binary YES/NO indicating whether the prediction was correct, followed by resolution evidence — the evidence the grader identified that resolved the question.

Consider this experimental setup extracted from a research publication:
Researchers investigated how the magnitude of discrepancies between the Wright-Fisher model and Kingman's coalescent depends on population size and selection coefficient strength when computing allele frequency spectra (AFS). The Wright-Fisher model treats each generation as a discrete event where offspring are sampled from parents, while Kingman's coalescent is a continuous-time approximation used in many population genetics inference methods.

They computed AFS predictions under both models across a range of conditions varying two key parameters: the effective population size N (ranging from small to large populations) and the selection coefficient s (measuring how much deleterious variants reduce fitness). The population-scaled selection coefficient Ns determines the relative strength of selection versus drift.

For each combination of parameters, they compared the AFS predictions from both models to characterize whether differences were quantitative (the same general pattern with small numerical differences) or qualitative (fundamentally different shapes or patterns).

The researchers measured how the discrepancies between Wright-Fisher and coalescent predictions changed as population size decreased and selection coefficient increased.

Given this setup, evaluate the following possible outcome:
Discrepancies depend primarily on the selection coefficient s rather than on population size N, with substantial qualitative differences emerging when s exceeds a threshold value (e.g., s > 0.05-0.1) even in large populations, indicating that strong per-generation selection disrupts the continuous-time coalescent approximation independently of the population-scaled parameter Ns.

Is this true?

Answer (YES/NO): NO